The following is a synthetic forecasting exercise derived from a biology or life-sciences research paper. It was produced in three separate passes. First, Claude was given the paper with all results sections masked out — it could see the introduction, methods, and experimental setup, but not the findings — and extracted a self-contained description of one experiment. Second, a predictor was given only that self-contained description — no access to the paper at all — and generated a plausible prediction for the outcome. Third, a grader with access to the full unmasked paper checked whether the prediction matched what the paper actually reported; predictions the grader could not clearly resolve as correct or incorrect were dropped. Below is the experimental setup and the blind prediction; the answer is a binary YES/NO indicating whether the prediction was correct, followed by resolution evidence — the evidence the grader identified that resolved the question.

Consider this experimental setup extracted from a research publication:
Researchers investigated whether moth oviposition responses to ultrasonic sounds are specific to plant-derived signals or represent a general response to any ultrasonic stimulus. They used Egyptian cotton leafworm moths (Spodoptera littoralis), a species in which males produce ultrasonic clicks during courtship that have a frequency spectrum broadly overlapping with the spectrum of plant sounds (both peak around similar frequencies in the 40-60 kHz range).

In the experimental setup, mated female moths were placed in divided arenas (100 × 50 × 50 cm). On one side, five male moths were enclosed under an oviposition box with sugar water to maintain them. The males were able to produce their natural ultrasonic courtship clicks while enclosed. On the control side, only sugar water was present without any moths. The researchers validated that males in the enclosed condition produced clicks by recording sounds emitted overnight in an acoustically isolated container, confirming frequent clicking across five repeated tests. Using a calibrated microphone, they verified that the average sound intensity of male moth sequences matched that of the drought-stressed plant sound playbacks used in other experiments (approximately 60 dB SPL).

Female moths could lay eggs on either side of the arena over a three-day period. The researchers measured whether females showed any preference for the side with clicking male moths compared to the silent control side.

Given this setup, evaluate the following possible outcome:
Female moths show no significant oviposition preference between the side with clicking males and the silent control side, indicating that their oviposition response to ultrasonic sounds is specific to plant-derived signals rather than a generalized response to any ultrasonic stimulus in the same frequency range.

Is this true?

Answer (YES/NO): YES